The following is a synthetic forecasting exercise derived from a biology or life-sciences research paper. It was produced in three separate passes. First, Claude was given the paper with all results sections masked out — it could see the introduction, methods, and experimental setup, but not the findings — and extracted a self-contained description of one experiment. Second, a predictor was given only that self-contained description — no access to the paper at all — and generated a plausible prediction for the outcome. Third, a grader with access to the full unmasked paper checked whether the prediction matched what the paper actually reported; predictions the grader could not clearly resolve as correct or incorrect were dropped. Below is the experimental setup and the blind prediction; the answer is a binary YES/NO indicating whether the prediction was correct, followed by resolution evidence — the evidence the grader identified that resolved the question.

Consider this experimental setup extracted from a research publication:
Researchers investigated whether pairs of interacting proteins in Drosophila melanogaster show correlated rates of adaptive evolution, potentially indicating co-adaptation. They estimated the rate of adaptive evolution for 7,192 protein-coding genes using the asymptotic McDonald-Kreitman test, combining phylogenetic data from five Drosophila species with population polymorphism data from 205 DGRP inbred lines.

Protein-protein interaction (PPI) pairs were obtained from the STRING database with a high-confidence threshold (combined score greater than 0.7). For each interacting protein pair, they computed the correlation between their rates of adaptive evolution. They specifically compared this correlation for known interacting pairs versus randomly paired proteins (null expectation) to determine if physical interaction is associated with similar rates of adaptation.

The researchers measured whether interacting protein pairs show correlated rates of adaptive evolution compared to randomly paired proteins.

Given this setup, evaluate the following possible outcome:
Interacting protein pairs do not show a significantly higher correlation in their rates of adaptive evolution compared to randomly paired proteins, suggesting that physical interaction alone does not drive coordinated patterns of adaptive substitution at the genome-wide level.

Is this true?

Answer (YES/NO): NO